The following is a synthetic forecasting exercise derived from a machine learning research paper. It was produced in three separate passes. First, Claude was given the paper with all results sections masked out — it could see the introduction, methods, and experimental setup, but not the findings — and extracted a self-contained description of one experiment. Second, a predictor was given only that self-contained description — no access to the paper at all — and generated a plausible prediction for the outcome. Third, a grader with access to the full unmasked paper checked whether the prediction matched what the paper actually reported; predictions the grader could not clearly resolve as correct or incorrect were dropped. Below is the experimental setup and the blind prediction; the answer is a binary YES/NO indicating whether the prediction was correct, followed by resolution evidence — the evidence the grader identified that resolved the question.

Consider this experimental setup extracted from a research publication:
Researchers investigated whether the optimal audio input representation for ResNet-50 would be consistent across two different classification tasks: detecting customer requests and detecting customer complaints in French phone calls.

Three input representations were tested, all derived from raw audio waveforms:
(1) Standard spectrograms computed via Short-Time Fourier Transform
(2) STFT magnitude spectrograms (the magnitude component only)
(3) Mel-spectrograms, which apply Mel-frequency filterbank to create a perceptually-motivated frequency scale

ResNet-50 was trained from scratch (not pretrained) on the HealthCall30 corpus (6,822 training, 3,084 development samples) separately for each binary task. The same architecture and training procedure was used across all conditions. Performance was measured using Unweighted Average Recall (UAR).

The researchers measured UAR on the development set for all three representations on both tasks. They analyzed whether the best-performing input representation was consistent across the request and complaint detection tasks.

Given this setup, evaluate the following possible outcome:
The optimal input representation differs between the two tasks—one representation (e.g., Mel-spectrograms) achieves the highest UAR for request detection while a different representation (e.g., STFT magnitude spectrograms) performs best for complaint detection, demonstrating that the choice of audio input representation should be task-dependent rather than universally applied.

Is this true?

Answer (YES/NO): NO